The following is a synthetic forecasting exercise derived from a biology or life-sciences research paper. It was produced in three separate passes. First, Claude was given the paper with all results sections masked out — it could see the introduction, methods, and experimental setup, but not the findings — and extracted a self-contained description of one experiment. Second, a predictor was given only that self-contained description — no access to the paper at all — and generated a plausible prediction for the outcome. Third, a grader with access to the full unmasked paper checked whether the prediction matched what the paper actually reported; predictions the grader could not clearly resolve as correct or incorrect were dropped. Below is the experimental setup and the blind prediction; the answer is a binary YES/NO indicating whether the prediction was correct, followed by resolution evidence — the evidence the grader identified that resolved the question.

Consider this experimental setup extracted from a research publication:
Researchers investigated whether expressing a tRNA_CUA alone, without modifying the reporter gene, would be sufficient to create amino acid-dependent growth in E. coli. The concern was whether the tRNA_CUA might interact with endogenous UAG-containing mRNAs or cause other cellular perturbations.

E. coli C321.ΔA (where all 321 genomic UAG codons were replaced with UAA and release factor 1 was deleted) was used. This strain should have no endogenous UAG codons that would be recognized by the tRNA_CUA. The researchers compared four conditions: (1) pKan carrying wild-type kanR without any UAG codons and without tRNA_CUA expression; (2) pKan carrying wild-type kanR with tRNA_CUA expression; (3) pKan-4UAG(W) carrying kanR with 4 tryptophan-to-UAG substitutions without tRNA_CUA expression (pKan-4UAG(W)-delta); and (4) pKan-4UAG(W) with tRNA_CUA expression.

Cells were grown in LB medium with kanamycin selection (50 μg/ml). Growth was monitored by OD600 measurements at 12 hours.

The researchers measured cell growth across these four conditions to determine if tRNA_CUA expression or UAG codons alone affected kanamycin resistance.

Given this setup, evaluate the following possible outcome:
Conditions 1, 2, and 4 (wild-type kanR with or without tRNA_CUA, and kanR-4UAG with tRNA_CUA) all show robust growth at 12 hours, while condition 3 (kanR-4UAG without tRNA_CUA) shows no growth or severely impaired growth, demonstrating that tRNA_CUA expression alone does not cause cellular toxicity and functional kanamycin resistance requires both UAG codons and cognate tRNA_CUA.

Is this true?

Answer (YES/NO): YES